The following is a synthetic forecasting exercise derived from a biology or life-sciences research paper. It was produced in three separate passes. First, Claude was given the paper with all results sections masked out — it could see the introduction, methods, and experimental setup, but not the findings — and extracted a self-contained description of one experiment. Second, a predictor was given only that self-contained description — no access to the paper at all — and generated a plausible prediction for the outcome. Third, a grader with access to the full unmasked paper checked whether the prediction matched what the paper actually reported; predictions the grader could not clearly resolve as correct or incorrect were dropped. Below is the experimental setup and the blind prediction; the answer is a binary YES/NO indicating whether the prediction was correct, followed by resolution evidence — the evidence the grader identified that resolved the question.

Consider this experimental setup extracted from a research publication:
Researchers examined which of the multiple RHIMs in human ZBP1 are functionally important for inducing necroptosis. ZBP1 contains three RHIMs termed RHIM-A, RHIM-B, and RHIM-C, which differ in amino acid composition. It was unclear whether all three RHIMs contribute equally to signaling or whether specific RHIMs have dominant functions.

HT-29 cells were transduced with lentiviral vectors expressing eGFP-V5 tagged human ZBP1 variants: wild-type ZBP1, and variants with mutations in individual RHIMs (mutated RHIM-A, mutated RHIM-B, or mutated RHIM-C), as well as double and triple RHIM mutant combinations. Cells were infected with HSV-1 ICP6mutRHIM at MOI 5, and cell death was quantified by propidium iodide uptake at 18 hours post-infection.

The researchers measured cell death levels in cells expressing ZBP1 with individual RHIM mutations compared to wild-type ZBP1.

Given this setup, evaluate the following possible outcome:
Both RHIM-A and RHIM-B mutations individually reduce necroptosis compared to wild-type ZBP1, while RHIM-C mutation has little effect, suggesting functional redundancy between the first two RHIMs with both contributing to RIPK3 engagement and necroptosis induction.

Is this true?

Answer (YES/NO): NO